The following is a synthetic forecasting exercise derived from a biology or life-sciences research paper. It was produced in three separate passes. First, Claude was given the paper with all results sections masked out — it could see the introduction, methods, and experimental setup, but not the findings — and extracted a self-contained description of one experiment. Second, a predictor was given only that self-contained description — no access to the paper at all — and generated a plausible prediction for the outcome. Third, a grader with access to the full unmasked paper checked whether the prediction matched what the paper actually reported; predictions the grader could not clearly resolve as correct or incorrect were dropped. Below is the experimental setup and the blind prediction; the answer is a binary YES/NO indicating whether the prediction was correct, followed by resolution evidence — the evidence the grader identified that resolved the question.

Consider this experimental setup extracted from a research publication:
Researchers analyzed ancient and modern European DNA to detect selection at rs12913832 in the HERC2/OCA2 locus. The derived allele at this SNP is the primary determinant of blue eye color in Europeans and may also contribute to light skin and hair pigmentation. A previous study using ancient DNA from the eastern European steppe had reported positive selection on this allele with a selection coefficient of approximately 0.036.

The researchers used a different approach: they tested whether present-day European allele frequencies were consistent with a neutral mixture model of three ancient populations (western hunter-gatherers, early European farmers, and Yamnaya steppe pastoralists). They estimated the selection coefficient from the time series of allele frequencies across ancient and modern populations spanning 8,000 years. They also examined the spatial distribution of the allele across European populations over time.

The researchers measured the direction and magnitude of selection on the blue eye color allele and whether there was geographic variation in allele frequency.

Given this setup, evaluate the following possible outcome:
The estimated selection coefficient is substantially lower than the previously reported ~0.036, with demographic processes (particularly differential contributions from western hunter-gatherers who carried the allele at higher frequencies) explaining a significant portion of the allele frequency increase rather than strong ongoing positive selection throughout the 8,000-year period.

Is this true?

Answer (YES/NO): NO